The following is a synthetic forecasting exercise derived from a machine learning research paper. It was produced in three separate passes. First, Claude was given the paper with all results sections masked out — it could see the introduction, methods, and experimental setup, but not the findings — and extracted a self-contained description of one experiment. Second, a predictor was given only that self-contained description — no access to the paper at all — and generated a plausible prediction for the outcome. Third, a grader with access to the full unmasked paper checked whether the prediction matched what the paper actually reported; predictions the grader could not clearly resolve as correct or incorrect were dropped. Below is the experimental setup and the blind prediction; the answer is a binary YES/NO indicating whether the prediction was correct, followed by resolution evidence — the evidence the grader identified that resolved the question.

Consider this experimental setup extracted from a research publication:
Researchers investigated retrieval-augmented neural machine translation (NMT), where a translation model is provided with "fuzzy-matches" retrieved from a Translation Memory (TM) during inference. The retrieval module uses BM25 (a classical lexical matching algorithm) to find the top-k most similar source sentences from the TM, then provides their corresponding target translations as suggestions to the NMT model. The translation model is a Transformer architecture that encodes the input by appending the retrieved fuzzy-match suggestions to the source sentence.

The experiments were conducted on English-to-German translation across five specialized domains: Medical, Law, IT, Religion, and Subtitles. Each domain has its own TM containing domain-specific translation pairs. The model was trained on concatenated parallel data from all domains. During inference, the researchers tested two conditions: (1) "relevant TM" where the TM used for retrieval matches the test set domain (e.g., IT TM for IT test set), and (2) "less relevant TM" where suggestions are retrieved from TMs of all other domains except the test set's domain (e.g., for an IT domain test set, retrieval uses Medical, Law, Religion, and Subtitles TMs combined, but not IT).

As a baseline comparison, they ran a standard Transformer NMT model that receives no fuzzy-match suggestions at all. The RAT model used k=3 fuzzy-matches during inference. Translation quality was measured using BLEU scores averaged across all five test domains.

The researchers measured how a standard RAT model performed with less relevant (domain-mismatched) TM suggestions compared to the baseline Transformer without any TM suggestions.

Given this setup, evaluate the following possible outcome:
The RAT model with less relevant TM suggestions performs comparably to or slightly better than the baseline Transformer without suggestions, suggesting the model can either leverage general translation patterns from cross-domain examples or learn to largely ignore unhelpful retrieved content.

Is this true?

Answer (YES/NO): NO